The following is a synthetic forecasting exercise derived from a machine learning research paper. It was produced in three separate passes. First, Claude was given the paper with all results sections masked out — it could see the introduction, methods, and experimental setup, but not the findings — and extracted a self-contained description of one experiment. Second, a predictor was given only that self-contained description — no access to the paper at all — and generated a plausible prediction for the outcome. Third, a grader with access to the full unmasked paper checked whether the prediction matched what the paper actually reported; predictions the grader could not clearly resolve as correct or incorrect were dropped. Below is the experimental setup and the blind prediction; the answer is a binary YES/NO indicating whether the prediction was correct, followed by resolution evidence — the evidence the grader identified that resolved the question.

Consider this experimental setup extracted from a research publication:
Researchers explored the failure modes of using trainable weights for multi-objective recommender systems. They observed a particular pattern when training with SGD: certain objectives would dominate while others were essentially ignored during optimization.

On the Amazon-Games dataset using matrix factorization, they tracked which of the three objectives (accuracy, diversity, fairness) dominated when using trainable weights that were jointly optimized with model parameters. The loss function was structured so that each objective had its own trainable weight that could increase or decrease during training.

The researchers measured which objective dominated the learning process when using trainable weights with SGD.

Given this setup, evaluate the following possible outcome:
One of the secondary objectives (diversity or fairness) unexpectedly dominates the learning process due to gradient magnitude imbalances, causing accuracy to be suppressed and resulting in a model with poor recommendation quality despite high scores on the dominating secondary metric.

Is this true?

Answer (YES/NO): YES